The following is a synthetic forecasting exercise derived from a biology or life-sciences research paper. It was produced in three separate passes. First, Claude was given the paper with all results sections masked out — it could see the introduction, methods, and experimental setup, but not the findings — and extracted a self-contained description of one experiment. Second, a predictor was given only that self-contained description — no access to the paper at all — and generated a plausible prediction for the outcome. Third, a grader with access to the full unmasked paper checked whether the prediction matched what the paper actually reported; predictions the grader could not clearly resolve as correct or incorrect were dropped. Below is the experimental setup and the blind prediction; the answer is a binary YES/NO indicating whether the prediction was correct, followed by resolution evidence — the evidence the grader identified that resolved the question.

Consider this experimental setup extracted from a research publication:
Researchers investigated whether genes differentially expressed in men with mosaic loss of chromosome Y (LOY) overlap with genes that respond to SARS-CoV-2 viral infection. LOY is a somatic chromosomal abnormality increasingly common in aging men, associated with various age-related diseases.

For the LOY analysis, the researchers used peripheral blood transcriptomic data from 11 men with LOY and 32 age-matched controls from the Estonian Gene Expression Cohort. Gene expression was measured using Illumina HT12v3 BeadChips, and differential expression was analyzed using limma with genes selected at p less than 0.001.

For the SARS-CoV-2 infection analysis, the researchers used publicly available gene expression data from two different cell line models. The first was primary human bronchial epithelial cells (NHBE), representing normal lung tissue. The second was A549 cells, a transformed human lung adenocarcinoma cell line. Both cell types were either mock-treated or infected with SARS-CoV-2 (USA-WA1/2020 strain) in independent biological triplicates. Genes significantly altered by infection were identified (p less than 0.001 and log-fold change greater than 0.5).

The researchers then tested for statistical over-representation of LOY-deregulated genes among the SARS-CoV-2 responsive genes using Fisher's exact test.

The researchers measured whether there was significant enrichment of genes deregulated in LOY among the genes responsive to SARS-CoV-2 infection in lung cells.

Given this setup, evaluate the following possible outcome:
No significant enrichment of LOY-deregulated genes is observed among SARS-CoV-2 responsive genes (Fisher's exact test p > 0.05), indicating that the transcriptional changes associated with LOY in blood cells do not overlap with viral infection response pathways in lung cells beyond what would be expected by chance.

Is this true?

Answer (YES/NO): NO